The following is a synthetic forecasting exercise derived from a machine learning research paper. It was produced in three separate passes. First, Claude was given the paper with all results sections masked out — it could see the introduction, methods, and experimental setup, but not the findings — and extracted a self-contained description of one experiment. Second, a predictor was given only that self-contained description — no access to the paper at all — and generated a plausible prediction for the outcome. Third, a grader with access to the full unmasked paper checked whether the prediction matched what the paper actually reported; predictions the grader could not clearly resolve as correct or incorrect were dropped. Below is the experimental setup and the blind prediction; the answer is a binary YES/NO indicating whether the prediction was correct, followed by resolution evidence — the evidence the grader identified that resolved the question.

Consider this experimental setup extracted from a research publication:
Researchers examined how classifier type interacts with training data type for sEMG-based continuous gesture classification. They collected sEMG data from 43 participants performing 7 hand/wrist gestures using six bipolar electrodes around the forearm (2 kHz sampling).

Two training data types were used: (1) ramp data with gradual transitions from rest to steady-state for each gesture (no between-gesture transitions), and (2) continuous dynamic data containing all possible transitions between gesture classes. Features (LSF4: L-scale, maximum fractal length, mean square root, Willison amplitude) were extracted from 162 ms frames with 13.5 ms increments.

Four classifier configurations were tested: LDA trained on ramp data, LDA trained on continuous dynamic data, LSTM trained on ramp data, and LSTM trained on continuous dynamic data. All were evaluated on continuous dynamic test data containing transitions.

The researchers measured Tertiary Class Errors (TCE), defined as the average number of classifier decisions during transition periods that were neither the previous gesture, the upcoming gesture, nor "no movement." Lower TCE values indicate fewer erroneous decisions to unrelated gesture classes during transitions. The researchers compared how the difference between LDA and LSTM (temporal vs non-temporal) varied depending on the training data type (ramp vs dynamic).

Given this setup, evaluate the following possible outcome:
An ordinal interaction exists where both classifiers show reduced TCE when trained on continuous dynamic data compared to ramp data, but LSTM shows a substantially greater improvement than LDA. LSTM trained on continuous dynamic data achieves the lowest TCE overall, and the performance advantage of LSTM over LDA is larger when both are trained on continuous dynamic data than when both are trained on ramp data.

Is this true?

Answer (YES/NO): NO